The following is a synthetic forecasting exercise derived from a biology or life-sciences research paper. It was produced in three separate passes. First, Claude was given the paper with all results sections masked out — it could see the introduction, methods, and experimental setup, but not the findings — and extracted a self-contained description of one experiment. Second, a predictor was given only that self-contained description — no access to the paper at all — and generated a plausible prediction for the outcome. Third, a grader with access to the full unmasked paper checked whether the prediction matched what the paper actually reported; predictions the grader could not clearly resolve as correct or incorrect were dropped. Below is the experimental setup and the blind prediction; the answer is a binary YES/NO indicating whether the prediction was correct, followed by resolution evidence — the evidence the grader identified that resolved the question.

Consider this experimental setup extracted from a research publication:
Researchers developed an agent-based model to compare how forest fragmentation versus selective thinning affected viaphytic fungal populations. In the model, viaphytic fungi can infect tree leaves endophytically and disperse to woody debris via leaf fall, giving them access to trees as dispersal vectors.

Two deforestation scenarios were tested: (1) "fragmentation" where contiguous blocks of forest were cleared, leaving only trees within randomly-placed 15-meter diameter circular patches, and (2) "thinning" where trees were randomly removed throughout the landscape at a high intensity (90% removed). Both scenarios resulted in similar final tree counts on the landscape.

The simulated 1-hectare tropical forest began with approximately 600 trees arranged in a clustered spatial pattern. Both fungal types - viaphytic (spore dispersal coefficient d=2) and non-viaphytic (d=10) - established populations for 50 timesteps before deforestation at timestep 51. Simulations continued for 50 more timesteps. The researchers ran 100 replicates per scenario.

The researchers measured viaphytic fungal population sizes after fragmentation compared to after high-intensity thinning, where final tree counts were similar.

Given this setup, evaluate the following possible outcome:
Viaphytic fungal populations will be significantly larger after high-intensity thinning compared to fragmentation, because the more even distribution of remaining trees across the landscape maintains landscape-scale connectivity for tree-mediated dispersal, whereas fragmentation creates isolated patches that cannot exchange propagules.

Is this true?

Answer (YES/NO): NO